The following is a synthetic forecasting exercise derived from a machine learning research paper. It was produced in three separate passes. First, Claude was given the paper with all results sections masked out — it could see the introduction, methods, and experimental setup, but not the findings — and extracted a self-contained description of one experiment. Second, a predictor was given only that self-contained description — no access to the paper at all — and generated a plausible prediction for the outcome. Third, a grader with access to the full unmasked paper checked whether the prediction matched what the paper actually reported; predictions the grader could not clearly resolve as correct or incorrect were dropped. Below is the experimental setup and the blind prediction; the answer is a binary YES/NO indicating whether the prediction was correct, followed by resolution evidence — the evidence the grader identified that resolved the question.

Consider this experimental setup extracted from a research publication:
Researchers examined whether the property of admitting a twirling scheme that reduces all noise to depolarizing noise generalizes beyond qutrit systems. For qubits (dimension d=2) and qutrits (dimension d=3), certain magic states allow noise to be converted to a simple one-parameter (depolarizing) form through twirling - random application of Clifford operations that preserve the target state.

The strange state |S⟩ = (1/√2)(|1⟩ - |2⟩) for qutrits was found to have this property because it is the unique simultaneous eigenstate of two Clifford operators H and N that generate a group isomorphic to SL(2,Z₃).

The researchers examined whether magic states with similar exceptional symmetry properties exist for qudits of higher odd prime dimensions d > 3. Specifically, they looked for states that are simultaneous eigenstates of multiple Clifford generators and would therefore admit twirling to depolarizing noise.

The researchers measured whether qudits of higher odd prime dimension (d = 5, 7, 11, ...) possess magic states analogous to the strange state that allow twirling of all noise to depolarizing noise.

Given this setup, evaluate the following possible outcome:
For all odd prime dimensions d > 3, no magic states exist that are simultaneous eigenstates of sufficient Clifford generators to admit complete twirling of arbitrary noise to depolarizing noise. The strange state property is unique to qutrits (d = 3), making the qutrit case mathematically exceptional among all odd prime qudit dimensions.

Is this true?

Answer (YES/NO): YES